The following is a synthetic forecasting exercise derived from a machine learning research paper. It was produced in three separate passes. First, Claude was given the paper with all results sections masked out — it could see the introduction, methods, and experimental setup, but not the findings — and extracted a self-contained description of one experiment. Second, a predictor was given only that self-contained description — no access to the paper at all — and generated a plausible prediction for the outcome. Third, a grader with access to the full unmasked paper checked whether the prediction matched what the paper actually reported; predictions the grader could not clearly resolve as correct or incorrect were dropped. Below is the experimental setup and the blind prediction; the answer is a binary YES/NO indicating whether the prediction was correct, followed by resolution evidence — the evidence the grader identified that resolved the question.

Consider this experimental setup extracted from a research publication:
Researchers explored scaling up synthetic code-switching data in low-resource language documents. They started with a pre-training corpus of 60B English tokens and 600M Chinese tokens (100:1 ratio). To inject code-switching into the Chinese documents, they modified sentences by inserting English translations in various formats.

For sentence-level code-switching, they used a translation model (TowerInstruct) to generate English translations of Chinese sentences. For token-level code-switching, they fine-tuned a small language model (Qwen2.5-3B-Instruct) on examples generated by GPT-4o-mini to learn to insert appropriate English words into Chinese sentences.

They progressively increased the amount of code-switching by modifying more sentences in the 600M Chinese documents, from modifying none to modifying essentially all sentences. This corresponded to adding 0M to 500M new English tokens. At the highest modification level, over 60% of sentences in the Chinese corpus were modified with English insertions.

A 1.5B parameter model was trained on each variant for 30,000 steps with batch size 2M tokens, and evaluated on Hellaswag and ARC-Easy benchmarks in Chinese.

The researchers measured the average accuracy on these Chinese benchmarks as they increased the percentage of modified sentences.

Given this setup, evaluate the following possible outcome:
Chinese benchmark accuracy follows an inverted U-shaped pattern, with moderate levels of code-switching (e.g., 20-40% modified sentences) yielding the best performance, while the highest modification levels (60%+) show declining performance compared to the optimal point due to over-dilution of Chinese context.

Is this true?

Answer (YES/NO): NO